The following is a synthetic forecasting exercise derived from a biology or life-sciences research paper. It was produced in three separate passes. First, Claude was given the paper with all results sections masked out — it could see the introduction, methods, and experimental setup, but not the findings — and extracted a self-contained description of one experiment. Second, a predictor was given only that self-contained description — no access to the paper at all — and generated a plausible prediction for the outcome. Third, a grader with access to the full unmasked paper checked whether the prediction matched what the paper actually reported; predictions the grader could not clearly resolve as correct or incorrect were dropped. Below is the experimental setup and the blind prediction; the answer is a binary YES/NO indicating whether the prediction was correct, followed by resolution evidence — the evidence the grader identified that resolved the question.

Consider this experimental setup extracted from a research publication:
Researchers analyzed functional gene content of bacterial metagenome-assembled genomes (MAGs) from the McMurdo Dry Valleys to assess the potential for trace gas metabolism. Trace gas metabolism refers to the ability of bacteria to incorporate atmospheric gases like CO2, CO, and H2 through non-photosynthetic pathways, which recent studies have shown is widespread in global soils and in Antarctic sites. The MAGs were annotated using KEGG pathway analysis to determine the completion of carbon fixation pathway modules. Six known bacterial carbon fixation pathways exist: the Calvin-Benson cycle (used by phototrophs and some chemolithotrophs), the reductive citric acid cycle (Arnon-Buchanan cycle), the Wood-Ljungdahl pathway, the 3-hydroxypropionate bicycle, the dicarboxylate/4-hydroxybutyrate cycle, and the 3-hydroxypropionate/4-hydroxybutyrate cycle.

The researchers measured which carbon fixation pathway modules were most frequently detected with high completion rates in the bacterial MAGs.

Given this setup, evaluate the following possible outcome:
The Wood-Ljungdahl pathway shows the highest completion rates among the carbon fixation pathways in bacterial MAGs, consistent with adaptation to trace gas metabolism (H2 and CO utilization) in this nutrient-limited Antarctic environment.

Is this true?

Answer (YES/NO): NO